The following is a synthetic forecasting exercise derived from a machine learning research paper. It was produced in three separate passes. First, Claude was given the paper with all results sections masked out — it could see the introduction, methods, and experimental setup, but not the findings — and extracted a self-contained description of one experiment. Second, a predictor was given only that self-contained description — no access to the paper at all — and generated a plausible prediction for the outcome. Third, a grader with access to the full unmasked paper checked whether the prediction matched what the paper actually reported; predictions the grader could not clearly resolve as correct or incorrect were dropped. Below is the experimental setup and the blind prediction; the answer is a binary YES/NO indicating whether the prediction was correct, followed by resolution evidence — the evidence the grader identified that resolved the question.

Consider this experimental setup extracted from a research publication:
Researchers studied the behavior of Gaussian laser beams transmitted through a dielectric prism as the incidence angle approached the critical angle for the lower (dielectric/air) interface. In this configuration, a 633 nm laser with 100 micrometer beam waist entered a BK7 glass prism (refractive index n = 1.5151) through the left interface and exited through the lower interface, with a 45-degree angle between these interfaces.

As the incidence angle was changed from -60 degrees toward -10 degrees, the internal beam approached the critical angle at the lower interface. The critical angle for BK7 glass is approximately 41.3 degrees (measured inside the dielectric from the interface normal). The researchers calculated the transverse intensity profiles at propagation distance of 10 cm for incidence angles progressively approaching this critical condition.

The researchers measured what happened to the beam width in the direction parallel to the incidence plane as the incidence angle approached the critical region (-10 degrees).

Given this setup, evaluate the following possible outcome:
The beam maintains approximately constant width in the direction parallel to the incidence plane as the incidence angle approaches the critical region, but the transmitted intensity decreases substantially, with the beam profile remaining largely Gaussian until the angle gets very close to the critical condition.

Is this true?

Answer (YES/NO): NO